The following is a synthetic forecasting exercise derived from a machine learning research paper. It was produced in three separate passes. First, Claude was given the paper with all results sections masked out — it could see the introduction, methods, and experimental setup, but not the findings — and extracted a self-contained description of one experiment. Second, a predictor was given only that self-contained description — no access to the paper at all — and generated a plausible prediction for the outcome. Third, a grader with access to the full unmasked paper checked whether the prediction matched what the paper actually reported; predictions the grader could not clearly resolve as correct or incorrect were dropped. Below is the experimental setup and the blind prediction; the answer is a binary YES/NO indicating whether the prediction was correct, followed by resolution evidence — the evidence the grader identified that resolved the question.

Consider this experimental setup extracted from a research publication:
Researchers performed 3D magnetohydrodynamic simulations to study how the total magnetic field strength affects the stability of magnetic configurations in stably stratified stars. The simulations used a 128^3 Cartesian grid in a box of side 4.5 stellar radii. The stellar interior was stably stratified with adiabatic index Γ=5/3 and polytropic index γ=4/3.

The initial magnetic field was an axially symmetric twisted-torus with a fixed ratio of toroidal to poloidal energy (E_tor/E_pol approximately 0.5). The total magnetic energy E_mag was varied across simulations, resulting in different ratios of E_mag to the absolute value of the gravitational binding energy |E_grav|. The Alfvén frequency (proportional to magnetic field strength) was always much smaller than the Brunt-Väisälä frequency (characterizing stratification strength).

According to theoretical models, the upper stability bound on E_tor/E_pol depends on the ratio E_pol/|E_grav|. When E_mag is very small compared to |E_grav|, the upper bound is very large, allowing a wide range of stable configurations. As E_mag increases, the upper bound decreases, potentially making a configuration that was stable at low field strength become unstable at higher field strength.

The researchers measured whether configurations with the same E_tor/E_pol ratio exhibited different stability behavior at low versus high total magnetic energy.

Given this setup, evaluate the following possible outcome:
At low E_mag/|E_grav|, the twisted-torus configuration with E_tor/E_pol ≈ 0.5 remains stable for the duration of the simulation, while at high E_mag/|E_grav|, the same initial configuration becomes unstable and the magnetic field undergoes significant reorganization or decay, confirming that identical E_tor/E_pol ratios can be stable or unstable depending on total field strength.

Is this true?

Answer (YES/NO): NO